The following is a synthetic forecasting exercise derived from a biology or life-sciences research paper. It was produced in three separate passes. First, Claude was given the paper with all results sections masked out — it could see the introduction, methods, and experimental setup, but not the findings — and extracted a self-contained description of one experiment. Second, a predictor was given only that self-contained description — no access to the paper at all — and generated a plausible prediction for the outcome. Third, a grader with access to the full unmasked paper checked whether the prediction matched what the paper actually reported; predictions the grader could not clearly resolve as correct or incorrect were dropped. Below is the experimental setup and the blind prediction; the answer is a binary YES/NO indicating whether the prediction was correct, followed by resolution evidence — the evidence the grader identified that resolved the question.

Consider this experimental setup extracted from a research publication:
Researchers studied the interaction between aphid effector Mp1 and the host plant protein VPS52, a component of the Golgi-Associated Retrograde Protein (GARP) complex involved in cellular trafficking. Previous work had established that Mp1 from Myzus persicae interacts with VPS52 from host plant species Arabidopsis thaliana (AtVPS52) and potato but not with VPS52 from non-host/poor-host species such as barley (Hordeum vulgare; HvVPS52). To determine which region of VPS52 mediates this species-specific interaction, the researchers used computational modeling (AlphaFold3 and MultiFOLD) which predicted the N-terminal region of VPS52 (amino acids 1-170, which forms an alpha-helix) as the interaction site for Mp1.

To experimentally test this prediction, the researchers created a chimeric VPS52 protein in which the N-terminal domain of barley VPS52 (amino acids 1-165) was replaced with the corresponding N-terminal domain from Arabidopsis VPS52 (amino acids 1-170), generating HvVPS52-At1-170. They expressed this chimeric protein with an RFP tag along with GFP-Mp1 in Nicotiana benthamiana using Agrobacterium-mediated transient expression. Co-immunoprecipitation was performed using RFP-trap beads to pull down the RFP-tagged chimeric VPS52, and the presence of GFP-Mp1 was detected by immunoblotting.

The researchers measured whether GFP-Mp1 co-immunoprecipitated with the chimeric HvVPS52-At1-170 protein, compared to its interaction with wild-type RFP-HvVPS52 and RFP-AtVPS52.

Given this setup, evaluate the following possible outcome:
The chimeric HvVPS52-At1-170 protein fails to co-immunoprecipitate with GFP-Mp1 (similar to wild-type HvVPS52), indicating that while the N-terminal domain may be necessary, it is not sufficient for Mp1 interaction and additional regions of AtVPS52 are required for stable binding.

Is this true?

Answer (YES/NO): NO